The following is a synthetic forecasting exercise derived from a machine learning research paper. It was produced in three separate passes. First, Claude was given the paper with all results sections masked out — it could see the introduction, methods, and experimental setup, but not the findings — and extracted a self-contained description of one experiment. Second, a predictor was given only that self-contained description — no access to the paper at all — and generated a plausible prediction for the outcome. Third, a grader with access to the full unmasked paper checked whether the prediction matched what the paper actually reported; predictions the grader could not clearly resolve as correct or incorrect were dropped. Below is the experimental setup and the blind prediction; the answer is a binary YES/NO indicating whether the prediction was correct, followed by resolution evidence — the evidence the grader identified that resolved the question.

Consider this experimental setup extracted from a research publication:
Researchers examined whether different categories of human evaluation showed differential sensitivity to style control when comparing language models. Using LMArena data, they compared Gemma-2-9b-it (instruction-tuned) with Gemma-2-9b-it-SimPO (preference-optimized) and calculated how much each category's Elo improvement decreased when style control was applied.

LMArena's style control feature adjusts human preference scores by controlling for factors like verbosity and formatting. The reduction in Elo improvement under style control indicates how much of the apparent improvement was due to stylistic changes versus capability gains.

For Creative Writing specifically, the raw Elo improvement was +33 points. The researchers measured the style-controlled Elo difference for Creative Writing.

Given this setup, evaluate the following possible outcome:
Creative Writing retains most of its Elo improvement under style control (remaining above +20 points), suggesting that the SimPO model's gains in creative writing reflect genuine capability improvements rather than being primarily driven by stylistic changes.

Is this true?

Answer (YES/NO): YES